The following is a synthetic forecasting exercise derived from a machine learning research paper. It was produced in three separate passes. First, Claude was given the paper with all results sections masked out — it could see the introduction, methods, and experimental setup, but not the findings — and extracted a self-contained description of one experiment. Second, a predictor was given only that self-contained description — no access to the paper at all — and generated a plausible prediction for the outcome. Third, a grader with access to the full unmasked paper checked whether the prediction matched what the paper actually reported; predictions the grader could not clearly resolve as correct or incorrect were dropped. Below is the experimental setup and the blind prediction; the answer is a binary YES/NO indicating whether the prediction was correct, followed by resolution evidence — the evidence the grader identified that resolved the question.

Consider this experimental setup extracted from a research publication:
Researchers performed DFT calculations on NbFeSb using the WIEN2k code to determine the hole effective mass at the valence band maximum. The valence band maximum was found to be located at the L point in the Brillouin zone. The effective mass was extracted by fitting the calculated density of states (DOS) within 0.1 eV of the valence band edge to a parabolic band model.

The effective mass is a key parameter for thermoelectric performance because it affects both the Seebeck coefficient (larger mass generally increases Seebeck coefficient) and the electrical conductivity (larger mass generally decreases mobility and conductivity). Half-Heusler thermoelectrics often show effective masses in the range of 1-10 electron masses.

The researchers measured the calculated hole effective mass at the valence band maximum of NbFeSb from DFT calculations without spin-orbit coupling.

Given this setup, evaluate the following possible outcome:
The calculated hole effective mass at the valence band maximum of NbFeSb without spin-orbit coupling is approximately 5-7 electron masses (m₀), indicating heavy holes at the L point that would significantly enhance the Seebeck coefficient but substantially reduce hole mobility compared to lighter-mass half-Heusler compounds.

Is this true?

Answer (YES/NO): NO